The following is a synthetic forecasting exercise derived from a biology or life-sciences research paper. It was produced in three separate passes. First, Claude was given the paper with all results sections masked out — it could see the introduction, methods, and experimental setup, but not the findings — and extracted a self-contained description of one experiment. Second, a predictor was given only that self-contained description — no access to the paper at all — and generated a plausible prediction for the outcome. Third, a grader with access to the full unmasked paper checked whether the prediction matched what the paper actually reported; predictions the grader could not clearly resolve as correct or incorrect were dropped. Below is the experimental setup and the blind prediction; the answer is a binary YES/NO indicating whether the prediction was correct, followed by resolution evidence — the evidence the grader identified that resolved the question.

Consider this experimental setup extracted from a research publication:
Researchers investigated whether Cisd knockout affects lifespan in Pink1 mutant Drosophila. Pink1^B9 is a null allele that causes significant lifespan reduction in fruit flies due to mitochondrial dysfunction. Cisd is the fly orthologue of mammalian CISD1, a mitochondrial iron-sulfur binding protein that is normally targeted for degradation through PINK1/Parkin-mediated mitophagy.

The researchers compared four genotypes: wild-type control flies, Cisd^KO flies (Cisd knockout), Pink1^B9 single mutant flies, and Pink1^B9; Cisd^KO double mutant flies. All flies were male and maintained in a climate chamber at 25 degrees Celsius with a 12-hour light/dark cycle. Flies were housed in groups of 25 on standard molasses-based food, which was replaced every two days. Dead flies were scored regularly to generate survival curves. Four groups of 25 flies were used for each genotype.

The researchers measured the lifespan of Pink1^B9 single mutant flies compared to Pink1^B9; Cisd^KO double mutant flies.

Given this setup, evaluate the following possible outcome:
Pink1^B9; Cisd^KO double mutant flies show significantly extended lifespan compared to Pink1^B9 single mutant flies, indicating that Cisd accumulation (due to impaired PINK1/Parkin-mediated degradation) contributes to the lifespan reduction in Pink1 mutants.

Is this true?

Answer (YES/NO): YES